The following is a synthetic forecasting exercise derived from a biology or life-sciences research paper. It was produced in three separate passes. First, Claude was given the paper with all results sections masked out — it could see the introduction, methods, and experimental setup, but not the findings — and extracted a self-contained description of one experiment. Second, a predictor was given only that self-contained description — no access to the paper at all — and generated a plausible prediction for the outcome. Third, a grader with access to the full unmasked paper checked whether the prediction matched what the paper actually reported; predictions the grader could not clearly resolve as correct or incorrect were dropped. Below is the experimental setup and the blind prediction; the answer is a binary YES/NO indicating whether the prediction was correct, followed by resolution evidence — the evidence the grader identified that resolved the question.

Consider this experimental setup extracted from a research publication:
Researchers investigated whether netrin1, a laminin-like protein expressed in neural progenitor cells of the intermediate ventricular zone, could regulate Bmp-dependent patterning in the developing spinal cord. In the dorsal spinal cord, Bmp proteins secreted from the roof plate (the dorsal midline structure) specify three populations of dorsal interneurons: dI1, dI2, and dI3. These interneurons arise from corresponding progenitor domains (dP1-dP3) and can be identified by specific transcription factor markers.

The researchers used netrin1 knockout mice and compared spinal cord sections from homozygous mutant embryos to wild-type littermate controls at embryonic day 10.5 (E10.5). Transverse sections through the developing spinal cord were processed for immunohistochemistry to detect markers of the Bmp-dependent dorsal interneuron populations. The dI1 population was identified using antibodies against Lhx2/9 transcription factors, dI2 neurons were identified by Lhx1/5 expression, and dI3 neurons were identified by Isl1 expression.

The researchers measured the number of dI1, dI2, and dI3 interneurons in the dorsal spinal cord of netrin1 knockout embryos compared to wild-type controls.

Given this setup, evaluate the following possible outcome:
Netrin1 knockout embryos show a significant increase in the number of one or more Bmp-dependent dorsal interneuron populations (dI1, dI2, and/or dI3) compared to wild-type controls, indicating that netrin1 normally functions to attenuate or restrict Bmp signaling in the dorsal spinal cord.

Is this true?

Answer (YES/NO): NO